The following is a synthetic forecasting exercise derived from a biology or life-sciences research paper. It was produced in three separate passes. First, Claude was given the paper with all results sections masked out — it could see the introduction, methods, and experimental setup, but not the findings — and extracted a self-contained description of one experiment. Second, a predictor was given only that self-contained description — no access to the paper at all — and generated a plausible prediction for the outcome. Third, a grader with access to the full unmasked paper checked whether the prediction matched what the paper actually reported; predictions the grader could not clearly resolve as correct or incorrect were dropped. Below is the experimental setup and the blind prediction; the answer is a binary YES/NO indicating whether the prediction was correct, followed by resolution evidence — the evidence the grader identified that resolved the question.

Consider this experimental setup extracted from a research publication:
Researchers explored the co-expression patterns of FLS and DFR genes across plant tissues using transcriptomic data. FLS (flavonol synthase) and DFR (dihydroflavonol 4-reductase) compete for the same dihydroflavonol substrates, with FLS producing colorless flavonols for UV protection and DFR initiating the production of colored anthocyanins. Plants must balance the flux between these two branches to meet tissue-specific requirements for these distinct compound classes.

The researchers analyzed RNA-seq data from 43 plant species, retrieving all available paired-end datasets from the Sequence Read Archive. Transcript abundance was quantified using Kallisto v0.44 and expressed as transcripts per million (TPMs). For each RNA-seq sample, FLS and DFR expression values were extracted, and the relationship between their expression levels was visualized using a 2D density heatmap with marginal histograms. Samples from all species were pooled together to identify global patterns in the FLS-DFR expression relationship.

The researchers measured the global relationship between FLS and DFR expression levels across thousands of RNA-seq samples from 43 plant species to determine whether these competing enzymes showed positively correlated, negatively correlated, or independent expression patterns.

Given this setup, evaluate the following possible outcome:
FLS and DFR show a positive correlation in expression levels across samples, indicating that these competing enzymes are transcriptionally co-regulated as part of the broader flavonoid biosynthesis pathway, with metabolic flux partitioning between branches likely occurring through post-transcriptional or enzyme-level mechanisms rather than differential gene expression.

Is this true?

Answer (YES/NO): NO